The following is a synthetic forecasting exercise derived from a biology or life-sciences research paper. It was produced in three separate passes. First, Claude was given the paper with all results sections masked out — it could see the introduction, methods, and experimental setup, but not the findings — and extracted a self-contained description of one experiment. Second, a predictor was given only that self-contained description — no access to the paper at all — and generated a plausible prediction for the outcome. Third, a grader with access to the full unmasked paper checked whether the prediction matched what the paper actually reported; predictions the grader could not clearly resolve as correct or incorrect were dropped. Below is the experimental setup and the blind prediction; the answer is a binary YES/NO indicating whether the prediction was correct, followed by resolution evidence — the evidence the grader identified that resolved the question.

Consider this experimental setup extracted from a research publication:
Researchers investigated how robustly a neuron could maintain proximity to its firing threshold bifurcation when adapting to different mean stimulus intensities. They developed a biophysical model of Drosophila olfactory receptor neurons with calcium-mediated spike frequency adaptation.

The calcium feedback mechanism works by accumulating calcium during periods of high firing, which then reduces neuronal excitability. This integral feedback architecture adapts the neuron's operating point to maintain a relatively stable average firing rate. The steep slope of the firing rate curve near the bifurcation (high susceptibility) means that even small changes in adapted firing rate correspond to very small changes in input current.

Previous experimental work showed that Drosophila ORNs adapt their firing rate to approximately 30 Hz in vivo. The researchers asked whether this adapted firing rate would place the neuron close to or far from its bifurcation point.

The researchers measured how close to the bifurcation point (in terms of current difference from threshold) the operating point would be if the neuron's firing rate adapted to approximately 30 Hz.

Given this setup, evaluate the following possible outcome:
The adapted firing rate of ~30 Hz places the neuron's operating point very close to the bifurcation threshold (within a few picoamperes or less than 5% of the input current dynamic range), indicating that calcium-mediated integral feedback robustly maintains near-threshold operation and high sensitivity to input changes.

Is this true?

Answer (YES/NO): YES